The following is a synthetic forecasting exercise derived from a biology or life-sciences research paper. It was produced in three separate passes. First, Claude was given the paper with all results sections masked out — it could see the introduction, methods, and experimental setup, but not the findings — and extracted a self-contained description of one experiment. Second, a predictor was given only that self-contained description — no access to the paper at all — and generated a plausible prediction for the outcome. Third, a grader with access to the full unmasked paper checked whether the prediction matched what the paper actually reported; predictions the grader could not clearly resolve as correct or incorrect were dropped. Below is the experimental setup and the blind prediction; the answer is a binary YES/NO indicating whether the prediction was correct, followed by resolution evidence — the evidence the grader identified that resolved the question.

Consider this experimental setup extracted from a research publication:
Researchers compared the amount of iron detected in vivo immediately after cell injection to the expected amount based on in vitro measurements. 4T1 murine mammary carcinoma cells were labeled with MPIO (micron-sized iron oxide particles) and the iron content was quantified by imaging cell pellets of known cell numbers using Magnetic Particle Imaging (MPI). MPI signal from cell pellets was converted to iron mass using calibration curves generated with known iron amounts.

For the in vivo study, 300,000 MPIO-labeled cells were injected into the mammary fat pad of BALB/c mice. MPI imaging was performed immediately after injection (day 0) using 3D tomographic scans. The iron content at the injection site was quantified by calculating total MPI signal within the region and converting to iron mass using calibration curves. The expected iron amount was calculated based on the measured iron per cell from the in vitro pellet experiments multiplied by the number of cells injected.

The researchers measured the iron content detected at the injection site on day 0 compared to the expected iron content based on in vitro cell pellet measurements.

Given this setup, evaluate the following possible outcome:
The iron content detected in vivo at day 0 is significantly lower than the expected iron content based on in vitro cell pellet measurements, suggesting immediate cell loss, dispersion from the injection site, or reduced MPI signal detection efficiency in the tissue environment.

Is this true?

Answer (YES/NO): NO